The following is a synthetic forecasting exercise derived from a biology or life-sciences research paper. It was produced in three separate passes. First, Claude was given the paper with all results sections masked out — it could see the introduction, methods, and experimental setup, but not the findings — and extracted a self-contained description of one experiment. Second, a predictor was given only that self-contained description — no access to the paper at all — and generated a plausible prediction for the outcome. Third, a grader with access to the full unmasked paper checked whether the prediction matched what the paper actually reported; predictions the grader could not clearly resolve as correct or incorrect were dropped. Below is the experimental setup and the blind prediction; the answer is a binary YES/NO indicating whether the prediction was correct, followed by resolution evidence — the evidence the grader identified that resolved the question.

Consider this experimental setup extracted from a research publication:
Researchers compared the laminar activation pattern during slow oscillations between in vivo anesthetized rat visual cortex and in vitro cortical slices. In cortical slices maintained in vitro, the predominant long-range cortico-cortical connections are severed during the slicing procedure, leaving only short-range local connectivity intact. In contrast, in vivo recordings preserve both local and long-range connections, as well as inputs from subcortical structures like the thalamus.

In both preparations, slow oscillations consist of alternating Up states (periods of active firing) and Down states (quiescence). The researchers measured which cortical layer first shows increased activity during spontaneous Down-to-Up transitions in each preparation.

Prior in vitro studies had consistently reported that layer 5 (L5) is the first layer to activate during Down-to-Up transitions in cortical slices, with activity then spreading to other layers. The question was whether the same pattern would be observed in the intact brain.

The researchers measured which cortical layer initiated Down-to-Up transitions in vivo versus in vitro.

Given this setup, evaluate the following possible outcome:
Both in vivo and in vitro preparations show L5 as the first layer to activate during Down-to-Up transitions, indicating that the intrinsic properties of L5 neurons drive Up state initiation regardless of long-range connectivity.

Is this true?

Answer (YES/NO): NO